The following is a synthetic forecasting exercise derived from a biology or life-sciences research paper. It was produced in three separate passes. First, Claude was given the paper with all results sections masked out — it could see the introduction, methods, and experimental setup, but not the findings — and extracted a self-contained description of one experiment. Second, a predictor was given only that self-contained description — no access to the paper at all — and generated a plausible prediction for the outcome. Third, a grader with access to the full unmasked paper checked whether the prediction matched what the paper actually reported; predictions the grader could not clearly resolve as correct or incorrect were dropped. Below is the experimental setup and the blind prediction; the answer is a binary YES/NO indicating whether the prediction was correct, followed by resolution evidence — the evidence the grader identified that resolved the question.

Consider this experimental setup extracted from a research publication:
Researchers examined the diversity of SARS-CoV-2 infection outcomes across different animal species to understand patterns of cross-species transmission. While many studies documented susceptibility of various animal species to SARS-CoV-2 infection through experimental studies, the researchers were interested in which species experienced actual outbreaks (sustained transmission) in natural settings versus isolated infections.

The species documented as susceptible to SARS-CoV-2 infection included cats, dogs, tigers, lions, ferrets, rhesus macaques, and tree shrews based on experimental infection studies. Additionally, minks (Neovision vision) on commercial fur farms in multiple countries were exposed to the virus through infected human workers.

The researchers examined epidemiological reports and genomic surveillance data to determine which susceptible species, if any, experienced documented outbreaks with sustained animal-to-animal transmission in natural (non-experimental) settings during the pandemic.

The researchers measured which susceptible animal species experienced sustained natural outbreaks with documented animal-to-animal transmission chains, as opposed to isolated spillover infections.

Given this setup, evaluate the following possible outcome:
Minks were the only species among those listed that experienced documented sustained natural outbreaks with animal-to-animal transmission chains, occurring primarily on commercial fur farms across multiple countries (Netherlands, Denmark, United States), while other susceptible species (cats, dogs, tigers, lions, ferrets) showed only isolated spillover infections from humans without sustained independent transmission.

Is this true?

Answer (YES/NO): YES